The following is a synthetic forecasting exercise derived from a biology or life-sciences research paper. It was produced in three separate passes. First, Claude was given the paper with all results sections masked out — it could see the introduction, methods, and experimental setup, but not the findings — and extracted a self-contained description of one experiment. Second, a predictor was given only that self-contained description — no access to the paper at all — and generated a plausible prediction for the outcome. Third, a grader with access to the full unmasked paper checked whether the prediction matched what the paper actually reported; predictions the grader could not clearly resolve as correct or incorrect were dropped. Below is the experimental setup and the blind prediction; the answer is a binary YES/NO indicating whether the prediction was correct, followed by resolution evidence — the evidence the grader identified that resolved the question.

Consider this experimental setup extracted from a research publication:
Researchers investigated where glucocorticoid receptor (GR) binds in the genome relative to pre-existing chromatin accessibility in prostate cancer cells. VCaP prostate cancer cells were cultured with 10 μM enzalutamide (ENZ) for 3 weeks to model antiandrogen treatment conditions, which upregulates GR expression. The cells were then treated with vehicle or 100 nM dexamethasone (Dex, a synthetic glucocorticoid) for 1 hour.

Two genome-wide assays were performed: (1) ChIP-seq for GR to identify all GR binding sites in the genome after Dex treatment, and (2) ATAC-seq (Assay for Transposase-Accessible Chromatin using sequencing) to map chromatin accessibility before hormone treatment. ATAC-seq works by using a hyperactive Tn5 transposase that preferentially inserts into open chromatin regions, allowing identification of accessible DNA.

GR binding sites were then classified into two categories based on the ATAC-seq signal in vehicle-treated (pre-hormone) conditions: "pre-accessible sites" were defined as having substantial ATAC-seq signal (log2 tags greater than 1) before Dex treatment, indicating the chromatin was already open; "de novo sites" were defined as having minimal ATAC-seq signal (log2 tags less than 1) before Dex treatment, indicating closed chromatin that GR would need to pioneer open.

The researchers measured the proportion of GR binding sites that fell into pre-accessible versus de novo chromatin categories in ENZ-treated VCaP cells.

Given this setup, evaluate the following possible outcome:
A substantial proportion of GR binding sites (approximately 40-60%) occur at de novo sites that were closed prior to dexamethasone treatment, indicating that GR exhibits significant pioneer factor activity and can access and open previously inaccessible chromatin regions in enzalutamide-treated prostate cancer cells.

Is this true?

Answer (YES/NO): NO